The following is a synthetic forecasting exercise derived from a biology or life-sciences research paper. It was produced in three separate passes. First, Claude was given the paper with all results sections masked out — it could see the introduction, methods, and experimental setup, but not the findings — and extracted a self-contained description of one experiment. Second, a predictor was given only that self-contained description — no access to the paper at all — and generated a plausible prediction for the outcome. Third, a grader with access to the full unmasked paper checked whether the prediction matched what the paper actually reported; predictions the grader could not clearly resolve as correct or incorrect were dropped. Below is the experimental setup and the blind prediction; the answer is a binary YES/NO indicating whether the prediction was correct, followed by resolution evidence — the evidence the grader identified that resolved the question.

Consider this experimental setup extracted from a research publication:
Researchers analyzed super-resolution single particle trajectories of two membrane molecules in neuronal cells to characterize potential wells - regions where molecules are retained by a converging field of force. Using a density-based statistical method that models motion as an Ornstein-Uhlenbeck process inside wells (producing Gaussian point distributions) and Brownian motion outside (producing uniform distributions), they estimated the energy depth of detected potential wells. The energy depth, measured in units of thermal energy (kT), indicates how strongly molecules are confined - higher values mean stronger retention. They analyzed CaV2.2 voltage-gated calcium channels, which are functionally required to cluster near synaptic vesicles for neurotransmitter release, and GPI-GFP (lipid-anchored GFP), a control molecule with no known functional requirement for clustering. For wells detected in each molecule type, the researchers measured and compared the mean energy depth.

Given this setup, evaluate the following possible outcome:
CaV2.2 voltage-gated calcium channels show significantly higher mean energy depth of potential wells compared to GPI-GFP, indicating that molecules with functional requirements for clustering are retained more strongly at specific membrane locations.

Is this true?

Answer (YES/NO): NO